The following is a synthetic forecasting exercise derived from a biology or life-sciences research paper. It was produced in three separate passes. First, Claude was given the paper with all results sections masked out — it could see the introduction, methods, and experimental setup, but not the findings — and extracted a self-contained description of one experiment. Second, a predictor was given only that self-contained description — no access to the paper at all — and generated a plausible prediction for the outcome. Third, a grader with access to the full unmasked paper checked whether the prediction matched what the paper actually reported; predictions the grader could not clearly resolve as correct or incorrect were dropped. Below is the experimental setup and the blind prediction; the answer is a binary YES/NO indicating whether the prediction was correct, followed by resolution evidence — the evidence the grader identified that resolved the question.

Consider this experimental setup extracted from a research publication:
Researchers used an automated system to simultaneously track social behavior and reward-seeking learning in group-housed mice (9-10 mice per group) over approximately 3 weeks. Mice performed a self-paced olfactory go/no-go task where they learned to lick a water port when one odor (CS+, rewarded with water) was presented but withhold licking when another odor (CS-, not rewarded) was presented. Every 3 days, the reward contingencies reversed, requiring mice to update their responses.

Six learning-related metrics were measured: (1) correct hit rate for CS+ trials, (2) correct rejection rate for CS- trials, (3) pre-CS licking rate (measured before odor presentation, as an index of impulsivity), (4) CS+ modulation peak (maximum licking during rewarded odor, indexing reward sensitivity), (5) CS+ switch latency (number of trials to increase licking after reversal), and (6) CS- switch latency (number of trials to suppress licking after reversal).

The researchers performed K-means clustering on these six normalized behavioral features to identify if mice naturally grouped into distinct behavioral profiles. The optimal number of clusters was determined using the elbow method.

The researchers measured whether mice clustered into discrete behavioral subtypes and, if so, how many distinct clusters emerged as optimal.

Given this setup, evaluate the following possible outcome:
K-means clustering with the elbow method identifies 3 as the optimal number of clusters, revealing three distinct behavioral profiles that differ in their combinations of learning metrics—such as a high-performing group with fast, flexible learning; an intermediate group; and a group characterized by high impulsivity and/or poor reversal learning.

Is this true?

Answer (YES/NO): NO